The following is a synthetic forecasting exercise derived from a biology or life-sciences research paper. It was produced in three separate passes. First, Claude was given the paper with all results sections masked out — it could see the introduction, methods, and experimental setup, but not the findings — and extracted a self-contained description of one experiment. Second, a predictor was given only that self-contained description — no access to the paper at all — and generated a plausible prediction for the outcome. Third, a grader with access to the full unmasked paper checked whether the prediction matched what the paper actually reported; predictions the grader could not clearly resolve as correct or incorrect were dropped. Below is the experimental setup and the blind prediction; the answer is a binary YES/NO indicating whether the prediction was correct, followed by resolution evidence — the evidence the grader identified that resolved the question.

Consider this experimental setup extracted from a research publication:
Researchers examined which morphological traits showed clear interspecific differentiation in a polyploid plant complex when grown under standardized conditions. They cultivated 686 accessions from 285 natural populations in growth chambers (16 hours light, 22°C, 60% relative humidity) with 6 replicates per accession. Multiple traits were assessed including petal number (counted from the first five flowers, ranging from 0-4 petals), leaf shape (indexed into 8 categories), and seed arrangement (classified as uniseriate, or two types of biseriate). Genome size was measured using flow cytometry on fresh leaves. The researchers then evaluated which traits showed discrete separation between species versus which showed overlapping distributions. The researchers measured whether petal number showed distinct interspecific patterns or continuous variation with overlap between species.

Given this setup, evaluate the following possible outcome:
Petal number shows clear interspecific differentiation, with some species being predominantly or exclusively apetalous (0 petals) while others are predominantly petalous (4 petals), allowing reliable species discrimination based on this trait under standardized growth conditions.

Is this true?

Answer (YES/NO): YES